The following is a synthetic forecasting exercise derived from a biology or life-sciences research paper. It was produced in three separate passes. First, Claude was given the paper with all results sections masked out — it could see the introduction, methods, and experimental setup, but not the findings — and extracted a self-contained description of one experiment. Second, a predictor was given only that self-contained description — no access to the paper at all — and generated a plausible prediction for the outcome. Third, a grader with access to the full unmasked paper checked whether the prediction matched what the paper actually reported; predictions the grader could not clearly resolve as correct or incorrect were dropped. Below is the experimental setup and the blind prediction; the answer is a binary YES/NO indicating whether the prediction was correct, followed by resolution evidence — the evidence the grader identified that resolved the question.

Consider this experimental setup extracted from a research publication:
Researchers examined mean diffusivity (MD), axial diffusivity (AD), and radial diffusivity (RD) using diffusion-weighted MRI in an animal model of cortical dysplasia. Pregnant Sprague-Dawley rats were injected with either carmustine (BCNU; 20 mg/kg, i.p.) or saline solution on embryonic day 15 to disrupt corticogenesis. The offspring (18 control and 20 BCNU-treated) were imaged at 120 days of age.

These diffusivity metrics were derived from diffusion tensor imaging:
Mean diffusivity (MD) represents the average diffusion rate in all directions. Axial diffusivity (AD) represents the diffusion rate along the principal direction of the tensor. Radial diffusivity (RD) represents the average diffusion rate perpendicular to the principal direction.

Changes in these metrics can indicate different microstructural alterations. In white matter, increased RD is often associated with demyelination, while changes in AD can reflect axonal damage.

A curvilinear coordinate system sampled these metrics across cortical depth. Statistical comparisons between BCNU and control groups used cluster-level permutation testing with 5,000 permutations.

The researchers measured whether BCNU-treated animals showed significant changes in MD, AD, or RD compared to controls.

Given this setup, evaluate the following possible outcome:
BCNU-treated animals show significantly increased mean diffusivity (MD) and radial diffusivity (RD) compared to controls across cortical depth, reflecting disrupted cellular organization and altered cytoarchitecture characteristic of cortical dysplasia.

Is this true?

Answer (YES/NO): NO